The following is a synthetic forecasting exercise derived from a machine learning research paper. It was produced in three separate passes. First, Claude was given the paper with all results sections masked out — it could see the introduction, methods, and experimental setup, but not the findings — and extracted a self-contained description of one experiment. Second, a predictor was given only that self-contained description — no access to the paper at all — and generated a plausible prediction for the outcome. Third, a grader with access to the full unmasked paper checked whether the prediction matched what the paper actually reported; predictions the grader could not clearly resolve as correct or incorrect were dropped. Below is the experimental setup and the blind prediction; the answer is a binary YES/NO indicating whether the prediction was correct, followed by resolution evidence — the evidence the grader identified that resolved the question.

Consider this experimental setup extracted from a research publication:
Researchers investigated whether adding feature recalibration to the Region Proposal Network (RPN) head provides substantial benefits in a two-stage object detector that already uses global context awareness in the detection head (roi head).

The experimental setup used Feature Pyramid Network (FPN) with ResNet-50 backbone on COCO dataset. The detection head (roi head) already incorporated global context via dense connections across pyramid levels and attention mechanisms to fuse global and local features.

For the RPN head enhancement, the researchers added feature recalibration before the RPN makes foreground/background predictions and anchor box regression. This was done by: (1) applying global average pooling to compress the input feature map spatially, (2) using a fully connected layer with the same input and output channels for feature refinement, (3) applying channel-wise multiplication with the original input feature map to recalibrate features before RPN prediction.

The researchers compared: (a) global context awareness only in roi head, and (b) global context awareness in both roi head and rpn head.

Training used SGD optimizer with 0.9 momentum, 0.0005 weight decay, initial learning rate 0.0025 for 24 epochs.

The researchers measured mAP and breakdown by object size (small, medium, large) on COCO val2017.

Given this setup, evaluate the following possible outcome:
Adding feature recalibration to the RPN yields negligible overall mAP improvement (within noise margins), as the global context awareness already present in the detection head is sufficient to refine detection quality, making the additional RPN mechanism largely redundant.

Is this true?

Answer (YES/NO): NO